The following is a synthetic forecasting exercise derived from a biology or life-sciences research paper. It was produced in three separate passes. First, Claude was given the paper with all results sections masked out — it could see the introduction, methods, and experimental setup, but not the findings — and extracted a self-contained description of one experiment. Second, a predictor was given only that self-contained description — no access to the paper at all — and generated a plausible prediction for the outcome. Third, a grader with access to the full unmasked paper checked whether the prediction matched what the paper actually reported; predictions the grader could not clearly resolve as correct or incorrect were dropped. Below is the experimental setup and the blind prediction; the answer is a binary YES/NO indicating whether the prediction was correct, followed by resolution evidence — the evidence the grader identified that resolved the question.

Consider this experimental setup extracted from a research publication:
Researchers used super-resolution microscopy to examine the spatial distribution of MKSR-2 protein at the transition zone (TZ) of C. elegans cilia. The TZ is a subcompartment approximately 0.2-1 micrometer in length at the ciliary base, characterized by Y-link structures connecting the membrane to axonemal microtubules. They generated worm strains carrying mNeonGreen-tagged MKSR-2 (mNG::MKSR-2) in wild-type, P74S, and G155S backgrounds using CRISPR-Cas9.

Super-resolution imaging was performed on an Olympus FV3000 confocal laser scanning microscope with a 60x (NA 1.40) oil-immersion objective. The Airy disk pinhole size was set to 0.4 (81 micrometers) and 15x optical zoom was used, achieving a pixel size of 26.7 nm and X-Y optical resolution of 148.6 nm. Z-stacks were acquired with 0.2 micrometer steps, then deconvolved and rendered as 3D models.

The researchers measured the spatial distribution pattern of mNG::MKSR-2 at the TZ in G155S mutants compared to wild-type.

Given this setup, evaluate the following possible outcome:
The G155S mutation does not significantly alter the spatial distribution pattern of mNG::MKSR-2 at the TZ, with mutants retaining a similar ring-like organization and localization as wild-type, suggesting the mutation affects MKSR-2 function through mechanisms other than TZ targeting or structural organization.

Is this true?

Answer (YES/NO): NO